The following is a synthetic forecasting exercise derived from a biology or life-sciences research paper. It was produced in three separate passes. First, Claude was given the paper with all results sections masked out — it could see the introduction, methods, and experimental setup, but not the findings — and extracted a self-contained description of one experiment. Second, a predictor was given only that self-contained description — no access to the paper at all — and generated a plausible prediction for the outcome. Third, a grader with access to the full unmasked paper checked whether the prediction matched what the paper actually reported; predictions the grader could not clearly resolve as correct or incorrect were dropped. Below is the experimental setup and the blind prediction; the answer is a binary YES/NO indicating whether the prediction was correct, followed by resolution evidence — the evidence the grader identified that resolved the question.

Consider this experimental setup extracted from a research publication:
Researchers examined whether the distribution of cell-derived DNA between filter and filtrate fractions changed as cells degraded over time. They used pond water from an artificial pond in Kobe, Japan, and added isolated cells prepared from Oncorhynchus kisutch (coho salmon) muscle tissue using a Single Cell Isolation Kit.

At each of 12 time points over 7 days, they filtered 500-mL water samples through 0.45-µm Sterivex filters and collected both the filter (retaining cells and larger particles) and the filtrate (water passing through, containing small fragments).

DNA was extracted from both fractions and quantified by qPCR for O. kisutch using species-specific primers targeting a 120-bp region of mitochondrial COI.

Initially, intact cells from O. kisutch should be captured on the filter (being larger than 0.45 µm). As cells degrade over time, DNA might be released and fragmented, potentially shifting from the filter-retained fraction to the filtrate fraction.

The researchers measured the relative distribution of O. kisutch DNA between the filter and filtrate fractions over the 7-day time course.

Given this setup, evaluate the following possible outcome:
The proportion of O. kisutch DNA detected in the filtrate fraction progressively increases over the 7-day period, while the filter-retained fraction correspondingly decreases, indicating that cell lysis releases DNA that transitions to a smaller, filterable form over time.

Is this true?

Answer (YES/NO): NO